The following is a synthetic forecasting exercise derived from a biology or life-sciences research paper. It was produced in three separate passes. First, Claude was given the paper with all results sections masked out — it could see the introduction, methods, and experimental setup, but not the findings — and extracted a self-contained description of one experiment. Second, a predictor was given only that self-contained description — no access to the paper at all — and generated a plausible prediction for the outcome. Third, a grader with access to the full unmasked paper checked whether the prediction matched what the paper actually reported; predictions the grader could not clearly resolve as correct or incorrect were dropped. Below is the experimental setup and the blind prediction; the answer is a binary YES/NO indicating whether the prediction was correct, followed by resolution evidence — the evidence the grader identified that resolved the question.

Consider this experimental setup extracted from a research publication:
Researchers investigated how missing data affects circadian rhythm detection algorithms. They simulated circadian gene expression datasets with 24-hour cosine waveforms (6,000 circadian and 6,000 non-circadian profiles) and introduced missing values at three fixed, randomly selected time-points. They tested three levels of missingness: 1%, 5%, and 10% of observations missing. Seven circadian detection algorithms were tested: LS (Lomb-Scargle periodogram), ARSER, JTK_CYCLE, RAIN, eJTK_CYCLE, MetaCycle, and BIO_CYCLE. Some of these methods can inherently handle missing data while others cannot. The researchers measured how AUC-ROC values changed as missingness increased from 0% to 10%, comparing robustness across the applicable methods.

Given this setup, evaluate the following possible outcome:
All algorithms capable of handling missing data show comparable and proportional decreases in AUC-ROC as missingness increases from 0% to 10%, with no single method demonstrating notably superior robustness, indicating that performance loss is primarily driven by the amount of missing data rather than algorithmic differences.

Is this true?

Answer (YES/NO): NO